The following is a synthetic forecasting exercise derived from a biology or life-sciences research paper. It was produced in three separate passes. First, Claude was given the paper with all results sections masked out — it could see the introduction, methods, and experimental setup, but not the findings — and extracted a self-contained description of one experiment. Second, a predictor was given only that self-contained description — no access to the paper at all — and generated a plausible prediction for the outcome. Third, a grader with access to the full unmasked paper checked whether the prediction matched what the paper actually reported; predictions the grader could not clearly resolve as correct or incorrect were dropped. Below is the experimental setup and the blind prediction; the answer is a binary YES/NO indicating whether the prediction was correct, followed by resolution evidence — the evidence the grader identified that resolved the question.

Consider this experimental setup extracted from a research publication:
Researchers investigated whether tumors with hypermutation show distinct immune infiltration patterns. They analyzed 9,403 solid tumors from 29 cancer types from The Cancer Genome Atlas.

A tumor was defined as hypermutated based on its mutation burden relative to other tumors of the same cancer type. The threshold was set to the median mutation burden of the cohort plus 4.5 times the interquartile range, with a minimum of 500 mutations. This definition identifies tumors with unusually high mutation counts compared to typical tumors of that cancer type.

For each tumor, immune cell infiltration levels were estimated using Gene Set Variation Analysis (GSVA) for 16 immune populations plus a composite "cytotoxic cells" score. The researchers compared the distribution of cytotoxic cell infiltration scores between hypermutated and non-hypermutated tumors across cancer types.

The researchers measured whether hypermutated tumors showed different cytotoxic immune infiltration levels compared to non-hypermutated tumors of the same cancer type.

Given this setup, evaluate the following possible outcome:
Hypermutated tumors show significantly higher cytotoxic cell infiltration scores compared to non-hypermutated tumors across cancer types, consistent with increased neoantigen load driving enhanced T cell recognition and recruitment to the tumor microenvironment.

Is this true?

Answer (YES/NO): NO